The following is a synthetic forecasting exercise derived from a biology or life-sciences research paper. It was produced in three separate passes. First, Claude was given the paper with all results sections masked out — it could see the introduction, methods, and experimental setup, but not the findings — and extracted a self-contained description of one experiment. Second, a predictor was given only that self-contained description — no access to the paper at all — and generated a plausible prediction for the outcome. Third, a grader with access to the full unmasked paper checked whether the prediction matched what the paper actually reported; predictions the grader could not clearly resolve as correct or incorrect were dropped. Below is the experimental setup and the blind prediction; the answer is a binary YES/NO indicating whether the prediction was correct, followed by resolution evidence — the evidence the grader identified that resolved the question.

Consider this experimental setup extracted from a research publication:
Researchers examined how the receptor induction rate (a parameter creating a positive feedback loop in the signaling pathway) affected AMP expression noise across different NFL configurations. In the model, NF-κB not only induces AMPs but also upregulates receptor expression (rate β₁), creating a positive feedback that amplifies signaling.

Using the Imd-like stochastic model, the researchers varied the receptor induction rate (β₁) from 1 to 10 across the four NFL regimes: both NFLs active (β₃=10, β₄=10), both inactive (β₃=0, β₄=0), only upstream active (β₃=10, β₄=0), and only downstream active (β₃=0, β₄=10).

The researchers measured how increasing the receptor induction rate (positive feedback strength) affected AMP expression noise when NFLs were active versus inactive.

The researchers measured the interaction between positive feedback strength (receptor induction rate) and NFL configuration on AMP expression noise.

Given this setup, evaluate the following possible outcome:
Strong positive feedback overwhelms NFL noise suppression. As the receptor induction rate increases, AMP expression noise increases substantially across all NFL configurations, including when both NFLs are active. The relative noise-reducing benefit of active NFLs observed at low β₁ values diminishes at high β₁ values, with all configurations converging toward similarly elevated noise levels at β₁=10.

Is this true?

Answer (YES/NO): NO